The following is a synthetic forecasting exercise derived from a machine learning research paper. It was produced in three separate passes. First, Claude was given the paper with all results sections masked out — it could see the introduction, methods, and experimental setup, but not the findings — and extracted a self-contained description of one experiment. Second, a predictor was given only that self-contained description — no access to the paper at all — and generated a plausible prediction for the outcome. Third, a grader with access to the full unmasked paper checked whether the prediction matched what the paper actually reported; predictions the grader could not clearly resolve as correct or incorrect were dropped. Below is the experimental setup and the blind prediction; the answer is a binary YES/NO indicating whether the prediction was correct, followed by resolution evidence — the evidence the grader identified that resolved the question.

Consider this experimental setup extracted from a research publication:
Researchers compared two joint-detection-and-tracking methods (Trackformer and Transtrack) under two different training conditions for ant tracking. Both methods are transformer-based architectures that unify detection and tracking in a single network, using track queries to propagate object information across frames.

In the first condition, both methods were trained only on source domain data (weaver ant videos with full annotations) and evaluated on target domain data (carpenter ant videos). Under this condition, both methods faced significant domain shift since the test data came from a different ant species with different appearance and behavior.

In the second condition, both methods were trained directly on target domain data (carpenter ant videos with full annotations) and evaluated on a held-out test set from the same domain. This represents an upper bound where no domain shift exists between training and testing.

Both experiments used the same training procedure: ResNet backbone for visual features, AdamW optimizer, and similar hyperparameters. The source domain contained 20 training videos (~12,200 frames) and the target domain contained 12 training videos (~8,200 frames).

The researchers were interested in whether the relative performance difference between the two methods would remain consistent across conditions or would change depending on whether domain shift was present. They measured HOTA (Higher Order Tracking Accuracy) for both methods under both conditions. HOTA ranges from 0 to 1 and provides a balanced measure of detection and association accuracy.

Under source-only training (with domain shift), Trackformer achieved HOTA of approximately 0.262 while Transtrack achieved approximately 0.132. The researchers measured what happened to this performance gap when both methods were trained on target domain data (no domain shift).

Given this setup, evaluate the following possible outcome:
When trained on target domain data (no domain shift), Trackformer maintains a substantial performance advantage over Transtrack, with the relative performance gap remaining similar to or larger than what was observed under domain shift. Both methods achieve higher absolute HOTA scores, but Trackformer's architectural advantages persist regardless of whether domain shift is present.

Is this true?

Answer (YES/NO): NO